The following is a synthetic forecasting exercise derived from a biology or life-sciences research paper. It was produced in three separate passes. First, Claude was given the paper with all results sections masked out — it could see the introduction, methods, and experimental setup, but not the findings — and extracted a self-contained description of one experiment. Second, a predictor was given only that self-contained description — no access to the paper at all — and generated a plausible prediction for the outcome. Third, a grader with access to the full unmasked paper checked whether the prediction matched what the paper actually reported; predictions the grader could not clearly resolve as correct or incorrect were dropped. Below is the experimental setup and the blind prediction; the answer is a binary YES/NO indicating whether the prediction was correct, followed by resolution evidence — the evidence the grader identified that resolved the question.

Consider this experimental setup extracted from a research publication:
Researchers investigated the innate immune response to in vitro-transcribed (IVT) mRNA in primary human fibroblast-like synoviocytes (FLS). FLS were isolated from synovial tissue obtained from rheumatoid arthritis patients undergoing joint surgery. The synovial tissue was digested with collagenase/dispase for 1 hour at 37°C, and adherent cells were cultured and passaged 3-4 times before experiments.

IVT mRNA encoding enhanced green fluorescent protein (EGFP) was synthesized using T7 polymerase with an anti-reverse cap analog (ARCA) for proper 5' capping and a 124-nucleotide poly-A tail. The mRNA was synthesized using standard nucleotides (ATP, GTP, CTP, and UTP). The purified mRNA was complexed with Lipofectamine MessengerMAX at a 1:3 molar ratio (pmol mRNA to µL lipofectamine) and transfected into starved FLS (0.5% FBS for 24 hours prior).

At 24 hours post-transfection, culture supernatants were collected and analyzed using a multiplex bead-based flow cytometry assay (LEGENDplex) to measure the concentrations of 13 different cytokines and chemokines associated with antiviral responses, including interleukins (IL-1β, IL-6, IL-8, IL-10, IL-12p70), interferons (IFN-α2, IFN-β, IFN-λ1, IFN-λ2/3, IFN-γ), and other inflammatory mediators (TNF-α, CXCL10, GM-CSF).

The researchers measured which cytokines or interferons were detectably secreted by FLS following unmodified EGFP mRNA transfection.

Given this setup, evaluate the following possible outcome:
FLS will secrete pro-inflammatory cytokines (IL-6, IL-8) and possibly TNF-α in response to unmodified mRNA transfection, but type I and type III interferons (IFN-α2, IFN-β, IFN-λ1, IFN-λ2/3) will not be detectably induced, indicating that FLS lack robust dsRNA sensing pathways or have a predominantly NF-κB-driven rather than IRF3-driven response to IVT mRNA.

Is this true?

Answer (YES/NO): NO